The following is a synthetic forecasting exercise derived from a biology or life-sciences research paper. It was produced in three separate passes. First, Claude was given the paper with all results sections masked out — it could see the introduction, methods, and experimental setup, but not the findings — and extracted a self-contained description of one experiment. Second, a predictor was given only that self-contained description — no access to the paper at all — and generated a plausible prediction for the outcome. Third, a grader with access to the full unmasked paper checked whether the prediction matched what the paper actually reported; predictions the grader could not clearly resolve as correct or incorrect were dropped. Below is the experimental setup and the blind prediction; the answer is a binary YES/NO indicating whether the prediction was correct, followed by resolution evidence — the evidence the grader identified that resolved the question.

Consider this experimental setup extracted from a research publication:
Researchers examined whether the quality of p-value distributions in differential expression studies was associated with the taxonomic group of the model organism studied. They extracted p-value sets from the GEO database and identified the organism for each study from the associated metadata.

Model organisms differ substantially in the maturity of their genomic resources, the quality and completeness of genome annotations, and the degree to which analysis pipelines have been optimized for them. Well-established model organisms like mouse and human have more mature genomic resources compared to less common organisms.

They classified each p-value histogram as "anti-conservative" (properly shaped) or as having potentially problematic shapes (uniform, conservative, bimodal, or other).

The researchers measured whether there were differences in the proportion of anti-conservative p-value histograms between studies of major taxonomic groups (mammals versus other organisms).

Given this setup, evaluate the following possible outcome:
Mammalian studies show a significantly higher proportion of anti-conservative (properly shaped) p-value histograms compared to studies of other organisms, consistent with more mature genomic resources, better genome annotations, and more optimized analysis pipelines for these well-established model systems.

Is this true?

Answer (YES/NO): NO